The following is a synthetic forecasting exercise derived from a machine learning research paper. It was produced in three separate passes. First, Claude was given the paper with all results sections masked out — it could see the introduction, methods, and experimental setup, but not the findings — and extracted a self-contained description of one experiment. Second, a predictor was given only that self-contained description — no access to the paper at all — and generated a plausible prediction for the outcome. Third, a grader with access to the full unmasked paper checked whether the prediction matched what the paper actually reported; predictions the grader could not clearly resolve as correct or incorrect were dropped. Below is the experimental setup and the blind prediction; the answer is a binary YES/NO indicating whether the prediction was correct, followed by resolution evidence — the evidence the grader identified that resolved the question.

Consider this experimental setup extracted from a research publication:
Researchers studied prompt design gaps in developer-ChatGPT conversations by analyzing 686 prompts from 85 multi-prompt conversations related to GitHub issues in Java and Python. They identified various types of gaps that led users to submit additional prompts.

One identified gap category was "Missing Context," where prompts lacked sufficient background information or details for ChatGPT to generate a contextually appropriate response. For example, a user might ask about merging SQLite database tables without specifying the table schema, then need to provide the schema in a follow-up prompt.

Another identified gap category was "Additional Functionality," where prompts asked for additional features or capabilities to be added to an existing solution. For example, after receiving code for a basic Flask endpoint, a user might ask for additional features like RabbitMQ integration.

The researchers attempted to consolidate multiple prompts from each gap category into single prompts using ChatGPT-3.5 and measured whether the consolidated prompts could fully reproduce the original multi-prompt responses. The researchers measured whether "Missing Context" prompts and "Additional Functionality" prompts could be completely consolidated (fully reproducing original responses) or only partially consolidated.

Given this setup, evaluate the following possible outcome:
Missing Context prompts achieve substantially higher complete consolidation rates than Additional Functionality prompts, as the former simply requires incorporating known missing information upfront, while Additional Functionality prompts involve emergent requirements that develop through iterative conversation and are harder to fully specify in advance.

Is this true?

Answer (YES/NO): YES